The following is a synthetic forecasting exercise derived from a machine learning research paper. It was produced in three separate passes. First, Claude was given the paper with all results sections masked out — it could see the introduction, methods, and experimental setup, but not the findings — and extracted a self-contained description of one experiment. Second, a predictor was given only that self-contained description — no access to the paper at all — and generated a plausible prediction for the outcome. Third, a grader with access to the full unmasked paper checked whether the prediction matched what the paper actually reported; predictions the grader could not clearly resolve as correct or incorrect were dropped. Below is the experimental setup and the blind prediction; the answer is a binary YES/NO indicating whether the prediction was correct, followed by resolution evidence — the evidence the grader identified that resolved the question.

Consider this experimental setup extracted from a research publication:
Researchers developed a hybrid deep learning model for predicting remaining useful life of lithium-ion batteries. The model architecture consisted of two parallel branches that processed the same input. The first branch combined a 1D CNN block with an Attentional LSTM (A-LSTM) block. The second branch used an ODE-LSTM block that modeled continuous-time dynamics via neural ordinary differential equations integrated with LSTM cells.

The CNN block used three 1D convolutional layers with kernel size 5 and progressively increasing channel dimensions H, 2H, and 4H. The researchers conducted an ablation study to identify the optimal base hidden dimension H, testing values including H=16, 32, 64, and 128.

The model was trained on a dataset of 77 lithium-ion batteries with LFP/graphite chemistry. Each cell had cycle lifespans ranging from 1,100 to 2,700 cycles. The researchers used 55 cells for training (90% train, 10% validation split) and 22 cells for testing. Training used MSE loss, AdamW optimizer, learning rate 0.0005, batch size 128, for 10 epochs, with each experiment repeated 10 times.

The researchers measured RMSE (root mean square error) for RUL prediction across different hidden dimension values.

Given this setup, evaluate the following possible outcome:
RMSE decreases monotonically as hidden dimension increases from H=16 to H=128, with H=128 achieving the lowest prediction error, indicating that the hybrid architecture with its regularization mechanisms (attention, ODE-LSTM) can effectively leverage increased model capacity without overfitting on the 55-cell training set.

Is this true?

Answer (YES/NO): NO